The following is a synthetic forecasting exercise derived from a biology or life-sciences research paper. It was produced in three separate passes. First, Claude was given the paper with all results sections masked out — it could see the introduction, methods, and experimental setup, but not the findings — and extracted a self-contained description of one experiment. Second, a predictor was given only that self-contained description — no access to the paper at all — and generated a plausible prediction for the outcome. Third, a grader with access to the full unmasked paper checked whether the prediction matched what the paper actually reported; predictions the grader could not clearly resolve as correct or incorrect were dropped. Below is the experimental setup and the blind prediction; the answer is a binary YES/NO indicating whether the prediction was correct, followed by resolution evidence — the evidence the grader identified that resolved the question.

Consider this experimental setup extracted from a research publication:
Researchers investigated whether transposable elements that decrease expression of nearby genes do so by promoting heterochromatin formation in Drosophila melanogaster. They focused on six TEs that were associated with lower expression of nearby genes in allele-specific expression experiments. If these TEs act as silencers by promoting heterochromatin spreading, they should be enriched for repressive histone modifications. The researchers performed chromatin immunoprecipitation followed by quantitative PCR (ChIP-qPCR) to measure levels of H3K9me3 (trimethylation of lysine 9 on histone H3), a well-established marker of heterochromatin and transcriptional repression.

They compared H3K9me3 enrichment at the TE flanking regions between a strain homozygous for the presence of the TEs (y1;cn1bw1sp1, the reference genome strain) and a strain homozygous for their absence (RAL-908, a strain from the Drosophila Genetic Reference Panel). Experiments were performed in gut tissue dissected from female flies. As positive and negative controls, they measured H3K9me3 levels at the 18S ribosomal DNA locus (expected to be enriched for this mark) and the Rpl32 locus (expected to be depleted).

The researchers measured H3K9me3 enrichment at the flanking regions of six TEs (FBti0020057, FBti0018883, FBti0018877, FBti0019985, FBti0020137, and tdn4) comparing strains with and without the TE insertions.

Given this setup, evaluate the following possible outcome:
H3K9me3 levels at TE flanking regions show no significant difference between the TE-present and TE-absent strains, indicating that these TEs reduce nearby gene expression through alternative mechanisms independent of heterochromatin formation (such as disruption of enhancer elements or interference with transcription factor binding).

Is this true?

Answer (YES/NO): YES